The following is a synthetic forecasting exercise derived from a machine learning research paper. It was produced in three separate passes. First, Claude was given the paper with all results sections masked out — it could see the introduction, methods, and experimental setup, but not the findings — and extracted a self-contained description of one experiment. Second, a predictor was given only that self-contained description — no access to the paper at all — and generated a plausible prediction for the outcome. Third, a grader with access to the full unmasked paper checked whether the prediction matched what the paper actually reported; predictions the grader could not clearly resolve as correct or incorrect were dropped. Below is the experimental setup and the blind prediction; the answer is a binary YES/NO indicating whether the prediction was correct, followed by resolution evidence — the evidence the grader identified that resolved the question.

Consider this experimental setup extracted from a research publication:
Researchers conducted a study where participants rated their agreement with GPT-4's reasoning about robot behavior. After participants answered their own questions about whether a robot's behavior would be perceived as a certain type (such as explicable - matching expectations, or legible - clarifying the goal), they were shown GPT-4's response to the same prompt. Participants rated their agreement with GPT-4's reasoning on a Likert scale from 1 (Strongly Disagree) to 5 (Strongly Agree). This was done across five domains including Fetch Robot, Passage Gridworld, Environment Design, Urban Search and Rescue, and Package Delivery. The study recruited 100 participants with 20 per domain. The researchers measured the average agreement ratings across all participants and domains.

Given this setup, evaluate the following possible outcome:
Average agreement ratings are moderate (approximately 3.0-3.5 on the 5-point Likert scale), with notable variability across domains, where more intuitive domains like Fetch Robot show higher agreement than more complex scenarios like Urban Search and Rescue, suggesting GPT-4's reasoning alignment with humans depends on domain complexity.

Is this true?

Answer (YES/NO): NO